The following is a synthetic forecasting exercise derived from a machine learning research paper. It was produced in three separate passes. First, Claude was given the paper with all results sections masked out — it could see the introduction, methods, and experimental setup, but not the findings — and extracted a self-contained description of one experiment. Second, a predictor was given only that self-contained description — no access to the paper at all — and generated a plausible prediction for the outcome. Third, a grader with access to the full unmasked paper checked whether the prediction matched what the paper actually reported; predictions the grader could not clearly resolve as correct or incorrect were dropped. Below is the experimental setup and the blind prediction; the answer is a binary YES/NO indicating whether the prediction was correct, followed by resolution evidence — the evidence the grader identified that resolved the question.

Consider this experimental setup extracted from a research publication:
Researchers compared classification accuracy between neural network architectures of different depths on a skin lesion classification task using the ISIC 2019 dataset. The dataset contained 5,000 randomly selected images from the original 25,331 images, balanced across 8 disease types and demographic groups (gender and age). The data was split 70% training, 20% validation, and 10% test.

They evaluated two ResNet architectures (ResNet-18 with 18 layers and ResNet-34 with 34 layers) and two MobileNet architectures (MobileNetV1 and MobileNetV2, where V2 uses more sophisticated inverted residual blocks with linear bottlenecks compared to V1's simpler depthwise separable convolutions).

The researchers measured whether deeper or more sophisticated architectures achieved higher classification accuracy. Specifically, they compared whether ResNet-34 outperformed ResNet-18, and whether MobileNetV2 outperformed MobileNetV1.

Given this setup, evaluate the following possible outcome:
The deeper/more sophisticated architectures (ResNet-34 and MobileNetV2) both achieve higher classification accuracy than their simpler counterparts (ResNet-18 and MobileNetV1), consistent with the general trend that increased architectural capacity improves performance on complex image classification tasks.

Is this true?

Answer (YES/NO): NO